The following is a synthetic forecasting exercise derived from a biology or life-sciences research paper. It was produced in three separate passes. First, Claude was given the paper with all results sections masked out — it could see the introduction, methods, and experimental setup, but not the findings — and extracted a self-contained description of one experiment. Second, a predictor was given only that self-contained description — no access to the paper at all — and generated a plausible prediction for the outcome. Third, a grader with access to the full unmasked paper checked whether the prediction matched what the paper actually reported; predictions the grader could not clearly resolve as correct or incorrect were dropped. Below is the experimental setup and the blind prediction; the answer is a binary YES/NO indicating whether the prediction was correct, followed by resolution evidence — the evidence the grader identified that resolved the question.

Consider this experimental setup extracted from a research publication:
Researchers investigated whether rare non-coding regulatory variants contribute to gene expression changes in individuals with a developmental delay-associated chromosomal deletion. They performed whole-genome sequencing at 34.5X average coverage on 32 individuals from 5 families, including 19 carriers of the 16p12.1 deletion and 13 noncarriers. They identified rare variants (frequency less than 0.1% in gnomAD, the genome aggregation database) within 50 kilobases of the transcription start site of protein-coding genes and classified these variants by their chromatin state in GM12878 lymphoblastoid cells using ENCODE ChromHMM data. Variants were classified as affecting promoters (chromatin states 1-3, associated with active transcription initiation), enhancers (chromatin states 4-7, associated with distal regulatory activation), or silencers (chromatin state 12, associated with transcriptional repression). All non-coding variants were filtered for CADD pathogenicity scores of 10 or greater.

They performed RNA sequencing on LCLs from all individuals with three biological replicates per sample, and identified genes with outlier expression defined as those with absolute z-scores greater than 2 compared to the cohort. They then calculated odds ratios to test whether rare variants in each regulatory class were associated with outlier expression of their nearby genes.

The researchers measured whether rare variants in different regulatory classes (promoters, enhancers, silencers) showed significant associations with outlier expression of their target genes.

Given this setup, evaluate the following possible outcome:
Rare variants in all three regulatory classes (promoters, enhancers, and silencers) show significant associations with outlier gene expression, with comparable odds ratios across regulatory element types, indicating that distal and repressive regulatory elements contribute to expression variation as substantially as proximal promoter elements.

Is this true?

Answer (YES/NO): NO